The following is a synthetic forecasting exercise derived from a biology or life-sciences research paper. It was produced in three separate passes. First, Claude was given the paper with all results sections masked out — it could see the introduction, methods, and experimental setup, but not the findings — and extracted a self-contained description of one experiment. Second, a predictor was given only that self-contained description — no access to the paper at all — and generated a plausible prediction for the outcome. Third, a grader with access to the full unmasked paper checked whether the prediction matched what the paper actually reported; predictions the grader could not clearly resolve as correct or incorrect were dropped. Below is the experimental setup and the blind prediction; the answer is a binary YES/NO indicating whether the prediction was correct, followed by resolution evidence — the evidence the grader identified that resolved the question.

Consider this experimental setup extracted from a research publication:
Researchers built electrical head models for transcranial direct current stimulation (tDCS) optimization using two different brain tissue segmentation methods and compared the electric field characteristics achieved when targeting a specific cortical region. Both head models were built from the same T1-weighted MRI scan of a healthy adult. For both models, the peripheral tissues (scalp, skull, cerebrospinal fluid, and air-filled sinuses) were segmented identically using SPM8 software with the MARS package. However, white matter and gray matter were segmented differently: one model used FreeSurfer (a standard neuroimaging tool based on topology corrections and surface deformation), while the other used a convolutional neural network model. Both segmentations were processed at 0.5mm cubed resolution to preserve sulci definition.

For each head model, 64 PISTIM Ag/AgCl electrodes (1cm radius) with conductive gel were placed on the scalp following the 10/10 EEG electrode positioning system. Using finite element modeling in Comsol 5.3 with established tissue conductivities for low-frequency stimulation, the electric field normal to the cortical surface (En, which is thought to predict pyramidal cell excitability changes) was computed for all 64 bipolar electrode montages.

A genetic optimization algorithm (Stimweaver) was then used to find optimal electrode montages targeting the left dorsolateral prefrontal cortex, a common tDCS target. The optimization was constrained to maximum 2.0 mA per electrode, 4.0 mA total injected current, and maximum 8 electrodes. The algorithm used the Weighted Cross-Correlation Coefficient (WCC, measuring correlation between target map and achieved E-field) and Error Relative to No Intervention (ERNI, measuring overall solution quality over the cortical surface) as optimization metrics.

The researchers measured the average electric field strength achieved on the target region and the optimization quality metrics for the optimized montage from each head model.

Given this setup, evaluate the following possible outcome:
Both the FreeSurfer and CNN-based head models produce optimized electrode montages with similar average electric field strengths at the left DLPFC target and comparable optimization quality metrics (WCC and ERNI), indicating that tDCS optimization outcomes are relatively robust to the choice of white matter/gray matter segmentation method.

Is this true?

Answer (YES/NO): YES